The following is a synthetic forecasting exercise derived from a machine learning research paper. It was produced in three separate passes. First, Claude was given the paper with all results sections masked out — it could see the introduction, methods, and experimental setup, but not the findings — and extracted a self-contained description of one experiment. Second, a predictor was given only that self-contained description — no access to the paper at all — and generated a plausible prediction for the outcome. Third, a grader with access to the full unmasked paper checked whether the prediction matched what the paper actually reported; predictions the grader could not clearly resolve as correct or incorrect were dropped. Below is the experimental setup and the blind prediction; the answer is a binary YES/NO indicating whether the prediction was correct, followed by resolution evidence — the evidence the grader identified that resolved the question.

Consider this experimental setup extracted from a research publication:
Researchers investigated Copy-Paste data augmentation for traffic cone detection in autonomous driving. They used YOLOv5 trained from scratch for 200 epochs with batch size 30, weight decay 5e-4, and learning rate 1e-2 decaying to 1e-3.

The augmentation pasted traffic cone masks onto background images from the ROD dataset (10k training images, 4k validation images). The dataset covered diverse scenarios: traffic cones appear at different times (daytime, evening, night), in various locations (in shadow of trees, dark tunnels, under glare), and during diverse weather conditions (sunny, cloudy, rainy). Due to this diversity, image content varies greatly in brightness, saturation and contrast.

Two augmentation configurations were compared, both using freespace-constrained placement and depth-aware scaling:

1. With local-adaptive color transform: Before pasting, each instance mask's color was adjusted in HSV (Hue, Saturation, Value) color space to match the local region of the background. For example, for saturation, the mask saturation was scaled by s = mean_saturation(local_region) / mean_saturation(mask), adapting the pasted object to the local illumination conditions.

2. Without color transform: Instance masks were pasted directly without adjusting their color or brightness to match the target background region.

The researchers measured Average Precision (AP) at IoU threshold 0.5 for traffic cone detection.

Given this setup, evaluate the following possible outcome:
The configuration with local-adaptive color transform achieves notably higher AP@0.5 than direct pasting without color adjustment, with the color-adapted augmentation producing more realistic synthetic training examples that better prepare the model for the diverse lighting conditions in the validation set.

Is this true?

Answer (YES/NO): YES